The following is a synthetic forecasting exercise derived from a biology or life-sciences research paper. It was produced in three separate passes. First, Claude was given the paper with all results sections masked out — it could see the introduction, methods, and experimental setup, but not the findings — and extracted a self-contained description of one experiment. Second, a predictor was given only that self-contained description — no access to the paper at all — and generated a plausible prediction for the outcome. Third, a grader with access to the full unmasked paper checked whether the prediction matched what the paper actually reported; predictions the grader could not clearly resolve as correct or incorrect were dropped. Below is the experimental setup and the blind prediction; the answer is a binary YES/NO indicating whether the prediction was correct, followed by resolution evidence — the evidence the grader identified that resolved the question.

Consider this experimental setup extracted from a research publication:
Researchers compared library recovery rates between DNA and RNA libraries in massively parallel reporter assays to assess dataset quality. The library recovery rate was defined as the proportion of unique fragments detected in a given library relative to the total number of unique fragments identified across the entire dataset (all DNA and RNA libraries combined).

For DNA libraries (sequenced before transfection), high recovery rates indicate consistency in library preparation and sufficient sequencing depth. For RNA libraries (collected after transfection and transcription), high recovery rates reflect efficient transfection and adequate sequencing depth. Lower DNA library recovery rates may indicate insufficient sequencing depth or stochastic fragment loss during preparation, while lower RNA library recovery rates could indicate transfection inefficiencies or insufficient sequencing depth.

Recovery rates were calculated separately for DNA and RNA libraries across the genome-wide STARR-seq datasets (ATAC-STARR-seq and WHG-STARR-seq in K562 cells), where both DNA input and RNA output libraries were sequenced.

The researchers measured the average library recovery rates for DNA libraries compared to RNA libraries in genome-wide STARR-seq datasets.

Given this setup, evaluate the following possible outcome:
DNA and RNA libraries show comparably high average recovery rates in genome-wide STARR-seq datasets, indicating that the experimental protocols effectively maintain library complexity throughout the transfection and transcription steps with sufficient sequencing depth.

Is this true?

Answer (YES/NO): NO